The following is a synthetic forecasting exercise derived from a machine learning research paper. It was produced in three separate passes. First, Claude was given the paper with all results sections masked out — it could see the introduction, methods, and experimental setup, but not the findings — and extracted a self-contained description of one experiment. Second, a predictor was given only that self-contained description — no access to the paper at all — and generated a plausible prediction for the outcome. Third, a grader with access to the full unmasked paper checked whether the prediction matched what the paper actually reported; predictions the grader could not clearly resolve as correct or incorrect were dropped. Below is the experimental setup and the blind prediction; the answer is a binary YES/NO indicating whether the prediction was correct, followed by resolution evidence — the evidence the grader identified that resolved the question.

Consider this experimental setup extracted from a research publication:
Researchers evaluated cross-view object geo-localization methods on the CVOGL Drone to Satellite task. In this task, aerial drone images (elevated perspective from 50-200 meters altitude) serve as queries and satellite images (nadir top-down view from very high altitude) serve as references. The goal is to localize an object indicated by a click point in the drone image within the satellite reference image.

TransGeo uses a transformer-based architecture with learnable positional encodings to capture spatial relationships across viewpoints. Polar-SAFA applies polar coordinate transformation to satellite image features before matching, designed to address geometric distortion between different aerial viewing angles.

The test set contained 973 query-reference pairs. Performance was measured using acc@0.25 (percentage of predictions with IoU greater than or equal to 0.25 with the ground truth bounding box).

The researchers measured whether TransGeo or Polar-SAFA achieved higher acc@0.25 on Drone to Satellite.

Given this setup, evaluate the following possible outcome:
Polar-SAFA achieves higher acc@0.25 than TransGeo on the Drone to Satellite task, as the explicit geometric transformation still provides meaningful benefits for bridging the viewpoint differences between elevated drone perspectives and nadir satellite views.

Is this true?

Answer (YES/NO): YES